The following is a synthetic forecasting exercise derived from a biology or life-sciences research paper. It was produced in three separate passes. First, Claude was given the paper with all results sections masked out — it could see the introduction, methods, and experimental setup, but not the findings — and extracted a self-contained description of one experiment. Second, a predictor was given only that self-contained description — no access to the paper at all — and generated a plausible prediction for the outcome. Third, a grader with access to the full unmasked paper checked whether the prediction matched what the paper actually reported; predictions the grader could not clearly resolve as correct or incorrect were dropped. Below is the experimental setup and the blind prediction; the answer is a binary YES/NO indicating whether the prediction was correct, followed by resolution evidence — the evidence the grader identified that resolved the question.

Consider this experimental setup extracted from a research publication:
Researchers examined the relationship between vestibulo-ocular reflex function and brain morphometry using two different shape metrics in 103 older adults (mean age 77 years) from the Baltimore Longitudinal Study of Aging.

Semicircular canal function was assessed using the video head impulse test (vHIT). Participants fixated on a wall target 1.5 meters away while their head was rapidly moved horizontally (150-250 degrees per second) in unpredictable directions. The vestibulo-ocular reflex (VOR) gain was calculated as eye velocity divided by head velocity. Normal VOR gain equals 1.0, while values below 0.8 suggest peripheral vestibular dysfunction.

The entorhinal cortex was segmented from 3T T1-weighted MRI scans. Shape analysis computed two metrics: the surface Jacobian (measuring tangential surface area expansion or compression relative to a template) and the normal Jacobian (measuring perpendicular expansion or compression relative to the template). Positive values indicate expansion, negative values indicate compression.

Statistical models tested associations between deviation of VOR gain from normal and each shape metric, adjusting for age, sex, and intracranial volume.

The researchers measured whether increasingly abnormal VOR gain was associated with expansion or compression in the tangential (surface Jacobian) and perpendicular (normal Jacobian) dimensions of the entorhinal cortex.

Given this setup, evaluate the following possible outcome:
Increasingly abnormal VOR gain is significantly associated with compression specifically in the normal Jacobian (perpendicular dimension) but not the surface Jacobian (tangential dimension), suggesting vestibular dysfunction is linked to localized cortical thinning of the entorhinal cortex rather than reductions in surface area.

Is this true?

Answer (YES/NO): NO